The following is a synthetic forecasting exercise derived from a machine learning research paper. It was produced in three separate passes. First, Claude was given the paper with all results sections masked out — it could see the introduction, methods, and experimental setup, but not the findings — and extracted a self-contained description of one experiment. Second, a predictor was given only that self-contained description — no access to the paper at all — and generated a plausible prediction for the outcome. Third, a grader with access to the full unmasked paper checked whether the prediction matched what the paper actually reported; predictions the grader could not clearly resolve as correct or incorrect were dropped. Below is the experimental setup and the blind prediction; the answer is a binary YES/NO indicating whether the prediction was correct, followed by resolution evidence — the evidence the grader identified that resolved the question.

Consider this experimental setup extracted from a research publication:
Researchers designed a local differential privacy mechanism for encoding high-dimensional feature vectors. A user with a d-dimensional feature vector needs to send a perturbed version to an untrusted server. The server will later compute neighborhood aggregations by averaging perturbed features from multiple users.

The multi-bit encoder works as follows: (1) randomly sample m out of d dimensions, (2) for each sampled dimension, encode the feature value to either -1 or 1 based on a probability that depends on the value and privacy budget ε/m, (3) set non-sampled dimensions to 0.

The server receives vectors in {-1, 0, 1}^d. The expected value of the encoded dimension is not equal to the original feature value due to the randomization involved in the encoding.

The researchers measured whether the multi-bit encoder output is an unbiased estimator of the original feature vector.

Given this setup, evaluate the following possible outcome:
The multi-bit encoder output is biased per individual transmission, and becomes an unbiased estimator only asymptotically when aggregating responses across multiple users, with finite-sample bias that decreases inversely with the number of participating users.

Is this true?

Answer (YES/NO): NO